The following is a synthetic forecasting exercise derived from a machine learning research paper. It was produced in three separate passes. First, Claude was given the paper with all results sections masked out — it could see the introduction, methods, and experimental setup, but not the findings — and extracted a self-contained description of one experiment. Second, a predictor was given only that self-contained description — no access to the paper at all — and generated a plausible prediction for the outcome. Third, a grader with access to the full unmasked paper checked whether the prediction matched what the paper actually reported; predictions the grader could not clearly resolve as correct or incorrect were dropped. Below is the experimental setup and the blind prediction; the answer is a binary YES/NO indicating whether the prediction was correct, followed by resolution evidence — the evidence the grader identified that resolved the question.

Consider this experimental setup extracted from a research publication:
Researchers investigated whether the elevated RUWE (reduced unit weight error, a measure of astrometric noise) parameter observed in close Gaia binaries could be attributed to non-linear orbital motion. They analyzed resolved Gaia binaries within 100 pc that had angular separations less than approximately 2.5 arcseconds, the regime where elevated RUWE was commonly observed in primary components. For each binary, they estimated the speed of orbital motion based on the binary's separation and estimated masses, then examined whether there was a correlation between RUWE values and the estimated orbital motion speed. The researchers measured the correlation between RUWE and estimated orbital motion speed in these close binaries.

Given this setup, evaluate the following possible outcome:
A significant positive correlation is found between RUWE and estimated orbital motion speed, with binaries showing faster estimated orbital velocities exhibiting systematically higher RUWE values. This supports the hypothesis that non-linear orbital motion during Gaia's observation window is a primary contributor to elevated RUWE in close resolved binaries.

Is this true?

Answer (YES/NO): NO